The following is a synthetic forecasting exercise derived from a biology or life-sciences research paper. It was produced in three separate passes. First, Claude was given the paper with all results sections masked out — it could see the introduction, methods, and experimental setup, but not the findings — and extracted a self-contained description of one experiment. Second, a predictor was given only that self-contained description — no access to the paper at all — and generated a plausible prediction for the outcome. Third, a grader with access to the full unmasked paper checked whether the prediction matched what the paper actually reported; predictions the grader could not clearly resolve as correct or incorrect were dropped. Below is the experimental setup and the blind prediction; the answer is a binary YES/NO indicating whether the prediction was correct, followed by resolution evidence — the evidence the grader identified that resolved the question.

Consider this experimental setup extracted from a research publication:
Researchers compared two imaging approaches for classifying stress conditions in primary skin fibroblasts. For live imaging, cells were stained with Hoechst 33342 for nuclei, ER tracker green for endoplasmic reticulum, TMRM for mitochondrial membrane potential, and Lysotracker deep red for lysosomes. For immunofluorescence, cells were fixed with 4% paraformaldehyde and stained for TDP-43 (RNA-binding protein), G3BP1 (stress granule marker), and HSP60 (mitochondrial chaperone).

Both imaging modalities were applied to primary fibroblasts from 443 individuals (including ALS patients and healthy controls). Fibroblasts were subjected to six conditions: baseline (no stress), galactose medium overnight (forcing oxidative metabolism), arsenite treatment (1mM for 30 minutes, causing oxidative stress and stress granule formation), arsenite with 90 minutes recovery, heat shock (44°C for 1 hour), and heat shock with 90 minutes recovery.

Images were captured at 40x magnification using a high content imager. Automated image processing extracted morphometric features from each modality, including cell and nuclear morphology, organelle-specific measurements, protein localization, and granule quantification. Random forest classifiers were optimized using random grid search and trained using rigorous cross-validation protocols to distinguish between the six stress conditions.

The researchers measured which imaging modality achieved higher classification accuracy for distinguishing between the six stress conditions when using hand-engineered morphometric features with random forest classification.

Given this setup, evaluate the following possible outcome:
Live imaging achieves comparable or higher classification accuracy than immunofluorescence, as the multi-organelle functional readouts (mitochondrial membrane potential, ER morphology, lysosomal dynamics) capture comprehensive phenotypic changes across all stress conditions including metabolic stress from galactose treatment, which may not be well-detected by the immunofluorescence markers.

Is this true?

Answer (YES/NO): YES